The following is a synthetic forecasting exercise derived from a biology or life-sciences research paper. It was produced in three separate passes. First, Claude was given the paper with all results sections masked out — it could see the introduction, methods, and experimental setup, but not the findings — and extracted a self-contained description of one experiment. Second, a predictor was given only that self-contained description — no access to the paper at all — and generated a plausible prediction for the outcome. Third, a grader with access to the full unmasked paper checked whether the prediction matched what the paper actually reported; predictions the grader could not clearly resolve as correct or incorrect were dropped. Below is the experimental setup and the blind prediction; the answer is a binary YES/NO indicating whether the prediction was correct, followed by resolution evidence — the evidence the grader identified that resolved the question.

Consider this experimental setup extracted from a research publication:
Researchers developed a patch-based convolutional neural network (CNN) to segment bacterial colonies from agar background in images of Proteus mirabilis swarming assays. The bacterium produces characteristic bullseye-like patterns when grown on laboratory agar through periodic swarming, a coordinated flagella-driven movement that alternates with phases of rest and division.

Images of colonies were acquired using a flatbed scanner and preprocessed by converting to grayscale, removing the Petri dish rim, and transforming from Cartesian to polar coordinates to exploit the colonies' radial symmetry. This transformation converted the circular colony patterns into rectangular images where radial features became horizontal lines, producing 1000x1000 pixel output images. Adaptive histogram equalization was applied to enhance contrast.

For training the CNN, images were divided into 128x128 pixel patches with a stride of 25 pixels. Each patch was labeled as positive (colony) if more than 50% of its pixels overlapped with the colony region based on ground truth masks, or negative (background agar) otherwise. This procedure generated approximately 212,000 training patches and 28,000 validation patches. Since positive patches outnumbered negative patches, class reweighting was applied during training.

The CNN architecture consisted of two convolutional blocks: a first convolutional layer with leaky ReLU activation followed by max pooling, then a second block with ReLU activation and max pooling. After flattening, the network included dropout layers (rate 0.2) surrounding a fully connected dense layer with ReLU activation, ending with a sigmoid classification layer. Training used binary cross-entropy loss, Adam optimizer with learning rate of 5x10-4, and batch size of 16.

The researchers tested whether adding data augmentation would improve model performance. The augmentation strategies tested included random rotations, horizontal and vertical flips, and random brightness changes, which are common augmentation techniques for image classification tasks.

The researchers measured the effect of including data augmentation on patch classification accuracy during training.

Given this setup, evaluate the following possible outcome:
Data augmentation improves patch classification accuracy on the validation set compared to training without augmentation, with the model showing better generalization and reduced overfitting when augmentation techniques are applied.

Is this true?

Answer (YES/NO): NO